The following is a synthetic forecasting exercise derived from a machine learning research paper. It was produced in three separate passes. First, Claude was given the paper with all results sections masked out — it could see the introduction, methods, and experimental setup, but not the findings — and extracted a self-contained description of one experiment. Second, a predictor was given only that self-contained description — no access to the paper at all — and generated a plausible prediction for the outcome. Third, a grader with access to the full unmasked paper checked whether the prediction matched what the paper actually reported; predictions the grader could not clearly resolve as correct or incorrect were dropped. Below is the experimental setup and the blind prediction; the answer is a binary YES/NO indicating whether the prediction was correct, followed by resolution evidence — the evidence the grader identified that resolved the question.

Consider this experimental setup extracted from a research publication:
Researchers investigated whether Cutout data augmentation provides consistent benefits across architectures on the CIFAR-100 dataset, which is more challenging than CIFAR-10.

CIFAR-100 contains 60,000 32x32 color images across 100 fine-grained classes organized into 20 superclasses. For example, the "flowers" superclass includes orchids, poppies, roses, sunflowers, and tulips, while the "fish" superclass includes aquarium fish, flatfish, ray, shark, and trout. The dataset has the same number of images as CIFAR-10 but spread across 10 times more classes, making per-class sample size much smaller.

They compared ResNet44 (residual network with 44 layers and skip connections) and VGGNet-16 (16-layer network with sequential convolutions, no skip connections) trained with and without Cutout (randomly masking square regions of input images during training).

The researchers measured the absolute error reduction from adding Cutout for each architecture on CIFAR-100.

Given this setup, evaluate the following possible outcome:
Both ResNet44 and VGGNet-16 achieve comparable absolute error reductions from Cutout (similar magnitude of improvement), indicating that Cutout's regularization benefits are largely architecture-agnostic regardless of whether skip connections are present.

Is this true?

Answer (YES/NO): NO